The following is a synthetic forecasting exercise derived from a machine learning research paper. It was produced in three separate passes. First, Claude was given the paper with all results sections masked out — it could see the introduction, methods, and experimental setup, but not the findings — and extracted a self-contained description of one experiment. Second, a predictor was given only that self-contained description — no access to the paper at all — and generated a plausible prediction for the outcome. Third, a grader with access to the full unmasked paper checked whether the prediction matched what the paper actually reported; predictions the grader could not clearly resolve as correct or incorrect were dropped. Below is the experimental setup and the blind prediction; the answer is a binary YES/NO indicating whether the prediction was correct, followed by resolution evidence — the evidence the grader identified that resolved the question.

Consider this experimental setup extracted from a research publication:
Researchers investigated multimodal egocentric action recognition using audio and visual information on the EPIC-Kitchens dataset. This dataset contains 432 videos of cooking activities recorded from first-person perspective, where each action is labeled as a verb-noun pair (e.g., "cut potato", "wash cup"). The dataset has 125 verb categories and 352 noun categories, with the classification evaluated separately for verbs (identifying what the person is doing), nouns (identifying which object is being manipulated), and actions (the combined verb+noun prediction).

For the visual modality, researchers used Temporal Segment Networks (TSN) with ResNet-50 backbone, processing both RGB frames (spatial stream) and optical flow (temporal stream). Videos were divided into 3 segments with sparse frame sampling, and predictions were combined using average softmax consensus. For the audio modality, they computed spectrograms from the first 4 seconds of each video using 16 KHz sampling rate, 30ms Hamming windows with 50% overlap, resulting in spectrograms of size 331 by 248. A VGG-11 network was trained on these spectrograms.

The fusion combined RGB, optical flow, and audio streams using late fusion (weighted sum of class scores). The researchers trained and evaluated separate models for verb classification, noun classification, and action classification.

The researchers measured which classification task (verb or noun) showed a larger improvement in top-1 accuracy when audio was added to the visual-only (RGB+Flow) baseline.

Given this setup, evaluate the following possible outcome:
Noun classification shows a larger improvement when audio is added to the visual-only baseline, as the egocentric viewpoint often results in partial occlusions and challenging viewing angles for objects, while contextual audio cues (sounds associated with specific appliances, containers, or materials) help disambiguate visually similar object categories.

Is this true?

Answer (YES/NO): NO